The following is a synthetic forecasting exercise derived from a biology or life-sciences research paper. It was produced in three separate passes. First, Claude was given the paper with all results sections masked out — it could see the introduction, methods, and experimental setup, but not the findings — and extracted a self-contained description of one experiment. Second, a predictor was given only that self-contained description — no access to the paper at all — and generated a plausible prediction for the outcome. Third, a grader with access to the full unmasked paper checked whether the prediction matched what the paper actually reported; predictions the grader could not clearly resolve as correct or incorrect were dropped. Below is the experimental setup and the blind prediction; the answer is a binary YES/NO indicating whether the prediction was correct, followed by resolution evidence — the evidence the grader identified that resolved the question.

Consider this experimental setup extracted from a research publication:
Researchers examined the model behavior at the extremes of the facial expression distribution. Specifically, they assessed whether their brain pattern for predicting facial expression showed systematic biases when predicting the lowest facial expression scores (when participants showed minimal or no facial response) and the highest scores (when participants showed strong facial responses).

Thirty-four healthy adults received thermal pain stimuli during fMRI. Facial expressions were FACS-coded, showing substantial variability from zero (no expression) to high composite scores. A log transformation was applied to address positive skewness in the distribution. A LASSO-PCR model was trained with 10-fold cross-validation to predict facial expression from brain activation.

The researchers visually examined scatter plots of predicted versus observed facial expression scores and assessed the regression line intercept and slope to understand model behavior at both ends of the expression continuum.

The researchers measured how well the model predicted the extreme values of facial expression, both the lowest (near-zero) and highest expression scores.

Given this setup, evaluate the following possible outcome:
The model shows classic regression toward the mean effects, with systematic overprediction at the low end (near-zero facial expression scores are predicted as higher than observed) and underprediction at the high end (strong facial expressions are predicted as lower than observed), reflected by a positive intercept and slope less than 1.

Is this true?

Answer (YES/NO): YES